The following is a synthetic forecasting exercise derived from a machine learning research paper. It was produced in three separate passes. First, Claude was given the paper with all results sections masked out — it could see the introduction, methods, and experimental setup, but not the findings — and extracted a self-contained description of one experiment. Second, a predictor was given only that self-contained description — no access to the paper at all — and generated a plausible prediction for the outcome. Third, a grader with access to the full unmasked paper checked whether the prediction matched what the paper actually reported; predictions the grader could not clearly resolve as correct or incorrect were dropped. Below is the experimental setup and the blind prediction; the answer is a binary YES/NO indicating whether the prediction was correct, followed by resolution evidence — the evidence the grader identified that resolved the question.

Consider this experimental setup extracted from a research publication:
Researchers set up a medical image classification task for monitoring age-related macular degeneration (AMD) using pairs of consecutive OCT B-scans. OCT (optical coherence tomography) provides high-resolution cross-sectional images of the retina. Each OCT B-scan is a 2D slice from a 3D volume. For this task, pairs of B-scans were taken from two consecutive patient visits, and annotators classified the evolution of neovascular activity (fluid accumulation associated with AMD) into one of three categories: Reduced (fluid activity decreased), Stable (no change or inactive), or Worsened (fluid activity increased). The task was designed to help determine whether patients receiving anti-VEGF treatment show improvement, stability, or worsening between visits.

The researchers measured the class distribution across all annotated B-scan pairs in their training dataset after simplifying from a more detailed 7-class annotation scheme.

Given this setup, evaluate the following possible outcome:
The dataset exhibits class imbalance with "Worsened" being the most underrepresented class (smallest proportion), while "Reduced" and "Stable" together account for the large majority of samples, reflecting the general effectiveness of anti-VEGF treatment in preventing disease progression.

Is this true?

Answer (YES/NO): YES